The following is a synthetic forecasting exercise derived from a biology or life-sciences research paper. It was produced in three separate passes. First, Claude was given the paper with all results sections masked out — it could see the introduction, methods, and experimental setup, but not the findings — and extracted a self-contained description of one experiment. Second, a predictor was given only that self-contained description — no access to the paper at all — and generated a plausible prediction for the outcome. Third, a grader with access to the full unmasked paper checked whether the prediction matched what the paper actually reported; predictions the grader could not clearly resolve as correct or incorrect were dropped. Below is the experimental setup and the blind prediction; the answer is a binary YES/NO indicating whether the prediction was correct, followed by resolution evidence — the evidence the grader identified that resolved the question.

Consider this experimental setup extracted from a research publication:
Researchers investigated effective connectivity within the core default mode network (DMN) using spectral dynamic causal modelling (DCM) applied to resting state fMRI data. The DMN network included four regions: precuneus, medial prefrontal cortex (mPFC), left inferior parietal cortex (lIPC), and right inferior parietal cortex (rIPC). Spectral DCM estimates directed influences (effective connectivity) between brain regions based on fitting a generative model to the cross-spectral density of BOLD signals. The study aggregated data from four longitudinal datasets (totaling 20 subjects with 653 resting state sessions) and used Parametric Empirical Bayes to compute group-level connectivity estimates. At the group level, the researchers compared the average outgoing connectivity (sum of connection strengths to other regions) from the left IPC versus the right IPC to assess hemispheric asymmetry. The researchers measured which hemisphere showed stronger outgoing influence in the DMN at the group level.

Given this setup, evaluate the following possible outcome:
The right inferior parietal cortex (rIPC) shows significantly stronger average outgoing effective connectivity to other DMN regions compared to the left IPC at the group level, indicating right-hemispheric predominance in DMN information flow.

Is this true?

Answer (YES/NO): NO